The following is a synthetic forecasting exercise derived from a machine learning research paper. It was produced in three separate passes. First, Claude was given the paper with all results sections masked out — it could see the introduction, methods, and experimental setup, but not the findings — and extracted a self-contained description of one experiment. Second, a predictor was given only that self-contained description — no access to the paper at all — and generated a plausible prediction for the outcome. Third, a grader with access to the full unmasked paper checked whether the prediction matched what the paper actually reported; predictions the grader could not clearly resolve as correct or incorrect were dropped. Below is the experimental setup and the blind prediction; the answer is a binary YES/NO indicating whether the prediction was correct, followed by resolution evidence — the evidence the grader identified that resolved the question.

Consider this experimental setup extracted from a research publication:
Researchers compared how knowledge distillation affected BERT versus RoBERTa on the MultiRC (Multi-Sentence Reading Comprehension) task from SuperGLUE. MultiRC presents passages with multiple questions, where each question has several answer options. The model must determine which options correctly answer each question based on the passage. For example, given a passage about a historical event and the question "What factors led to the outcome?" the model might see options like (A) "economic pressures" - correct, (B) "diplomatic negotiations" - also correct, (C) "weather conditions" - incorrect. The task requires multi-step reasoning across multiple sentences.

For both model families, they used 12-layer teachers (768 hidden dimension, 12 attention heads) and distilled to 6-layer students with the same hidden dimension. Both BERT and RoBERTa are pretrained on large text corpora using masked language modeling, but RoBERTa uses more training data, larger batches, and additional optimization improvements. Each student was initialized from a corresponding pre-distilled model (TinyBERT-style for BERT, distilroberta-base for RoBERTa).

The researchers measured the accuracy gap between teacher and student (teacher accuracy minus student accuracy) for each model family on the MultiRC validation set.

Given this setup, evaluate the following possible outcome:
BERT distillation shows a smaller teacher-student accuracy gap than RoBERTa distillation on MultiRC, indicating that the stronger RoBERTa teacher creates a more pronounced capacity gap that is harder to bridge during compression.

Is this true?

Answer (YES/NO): YES